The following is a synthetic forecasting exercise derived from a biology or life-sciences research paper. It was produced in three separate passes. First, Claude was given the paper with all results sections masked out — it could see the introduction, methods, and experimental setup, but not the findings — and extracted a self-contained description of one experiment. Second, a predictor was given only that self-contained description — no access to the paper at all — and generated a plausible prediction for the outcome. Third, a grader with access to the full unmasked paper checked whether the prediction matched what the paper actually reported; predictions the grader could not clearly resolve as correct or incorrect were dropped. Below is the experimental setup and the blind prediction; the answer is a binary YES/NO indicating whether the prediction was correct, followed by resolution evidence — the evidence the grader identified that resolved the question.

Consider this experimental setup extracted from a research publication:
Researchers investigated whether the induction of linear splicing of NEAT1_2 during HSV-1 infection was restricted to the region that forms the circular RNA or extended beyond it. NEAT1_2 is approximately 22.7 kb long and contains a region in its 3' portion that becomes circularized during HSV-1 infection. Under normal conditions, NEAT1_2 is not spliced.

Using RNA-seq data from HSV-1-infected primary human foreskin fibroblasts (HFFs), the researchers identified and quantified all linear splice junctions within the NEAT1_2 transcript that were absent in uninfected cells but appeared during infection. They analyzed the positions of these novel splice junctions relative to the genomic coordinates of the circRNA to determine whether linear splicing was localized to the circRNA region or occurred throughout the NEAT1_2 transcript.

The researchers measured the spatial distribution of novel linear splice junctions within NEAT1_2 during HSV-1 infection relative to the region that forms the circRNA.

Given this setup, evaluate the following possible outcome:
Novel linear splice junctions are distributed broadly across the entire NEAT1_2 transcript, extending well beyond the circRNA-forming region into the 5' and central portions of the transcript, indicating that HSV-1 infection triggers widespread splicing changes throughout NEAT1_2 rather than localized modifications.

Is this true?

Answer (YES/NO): NO